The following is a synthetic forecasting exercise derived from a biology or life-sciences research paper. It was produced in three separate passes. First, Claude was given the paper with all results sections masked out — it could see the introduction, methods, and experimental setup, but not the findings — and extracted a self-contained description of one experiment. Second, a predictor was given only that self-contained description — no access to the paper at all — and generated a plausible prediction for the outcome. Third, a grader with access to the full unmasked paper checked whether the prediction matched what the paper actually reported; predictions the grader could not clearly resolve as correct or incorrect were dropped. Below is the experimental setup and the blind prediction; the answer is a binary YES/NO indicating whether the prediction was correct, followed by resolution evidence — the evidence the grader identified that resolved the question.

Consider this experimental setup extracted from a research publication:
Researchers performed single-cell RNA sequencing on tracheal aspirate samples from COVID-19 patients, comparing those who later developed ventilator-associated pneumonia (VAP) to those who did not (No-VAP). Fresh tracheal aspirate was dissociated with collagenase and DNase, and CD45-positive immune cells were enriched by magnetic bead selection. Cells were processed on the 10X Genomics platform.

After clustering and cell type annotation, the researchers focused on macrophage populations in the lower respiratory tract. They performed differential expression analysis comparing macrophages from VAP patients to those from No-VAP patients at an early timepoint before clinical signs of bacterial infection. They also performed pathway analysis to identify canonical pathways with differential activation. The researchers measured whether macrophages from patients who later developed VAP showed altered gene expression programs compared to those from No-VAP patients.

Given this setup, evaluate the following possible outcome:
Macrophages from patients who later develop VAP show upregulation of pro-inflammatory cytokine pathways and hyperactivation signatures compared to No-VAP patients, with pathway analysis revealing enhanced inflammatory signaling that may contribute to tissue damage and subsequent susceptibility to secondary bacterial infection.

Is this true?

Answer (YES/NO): NO